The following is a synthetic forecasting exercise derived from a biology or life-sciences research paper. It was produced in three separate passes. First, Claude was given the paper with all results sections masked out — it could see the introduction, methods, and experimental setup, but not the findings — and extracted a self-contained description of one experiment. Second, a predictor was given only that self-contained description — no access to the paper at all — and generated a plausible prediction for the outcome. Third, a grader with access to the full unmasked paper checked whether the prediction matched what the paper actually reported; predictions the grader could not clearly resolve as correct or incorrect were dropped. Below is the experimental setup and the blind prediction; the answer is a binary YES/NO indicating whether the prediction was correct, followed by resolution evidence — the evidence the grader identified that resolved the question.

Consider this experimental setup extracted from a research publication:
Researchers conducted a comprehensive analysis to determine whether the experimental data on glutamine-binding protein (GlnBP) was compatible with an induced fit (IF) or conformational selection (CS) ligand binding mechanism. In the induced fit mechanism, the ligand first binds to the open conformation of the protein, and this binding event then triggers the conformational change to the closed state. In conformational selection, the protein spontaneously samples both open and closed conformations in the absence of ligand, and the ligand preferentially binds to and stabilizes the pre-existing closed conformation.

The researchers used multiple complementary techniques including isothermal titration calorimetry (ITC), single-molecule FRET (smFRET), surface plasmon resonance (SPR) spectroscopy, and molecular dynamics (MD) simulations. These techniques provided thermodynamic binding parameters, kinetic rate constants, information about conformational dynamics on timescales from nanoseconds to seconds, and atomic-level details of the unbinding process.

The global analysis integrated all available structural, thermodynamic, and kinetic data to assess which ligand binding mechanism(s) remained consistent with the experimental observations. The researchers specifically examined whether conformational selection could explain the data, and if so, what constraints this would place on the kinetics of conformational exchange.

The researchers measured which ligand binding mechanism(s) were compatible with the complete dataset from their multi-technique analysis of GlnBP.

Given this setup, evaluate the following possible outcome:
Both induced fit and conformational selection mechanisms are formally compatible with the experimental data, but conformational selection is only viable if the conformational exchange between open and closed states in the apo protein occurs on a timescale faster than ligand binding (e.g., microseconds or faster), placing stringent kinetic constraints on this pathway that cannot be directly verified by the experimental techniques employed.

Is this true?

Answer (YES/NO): NO